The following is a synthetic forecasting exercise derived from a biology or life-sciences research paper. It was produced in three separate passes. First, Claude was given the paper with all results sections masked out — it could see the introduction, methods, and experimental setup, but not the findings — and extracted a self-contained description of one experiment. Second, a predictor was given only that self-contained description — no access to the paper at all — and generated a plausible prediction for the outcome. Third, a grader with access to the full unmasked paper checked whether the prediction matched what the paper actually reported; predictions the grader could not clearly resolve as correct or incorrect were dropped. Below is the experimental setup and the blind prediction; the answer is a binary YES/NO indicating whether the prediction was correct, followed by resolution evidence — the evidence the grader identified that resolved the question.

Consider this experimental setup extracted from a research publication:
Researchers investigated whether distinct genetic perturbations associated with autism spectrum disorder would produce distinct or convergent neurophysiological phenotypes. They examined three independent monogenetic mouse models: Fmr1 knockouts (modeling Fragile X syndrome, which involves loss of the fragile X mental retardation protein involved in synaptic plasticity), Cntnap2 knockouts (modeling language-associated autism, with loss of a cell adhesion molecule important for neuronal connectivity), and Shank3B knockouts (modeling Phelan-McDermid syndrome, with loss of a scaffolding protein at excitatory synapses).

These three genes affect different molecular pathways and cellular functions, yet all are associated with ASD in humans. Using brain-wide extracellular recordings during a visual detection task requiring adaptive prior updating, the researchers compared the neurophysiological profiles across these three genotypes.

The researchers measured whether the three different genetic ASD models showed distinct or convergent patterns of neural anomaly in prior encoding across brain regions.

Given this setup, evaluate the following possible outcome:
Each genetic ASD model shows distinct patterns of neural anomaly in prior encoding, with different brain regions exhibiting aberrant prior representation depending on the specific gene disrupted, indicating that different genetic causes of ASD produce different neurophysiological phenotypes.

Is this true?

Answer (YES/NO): NO